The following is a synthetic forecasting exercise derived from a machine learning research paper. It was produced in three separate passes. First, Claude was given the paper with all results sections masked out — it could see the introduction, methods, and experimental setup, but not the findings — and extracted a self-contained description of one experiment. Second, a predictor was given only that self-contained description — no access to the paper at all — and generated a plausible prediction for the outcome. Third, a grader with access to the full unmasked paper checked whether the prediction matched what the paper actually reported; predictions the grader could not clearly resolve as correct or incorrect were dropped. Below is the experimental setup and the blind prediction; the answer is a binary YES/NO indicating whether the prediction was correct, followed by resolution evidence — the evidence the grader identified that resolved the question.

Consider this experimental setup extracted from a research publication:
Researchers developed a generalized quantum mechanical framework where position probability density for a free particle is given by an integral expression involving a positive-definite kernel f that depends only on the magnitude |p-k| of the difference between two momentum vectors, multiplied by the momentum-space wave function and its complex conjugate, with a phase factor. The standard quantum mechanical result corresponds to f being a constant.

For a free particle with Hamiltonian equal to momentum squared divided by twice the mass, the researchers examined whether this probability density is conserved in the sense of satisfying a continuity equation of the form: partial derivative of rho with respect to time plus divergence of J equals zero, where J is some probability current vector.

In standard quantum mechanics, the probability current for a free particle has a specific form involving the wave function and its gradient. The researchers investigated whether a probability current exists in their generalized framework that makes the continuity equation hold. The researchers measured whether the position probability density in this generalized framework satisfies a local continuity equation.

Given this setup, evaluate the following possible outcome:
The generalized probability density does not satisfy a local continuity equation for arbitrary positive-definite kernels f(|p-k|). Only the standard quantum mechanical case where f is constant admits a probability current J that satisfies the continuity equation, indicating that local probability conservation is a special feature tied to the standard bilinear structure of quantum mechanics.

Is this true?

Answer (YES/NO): NO